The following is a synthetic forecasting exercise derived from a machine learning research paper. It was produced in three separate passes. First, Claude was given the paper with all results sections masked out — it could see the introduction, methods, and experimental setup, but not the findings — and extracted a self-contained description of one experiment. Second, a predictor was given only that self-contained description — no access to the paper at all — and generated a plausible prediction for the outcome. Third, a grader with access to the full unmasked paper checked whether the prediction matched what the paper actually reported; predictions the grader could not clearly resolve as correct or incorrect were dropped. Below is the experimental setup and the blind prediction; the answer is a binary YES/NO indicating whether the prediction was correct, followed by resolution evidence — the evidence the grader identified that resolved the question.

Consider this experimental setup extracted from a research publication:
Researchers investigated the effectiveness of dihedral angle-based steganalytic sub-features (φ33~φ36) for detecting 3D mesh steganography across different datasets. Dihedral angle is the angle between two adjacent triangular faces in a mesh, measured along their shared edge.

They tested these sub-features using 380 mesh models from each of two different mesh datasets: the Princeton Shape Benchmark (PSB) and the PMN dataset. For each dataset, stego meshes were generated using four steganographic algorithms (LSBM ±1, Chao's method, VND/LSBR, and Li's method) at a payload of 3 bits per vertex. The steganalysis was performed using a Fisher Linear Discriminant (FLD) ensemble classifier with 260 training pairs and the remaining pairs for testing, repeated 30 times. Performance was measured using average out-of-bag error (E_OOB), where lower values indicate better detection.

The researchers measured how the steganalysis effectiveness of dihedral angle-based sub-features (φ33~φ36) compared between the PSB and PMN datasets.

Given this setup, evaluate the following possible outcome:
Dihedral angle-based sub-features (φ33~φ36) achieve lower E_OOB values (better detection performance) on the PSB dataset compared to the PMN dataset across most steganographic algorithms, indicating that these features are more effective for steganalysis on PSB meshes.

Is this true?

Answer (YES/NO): YES